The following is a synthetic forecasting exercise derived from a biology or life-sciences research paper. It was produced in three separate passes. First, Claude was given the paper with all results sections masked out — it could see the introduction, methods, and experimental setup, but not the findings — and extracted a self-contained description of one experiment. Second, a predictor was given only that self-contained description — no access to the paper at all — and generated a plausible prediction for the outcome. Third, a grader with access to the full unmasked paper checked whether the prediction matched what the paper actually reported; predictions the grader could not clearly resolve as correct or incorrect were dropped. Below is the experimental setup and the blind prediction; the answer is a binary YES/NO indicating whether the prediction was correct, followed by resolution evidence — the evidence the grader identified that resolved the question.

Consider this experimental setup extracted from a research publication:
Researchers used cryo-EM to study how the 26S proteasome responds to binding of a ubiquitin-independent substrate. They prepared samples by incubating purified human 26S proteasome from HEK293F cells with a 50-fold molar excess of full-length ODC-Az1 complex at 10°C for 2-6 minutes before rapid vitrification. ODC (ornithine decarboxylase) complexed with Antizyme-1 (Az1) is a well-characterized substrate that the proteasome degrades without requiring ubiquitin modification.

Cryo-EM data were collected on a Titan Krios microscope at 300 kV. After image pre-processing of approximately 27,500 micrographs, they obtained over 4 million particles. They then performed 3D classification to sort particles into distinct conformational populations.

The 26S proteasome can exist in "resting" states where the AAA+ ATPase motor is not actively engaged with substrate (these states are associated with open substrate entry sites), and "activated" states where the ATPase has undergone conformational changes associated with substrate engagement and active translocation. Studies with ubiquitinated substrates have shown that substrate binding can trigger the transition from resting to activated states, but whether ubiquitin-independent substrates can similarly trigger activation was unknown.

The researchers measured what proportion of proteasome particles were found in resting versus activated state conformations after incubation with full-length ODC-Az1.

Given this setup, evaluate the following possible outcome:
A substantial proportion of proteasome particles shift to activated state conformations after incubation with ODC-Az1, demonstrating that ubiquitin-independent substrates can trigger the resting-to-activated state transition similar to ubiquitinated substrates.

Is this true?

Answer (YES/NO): YES